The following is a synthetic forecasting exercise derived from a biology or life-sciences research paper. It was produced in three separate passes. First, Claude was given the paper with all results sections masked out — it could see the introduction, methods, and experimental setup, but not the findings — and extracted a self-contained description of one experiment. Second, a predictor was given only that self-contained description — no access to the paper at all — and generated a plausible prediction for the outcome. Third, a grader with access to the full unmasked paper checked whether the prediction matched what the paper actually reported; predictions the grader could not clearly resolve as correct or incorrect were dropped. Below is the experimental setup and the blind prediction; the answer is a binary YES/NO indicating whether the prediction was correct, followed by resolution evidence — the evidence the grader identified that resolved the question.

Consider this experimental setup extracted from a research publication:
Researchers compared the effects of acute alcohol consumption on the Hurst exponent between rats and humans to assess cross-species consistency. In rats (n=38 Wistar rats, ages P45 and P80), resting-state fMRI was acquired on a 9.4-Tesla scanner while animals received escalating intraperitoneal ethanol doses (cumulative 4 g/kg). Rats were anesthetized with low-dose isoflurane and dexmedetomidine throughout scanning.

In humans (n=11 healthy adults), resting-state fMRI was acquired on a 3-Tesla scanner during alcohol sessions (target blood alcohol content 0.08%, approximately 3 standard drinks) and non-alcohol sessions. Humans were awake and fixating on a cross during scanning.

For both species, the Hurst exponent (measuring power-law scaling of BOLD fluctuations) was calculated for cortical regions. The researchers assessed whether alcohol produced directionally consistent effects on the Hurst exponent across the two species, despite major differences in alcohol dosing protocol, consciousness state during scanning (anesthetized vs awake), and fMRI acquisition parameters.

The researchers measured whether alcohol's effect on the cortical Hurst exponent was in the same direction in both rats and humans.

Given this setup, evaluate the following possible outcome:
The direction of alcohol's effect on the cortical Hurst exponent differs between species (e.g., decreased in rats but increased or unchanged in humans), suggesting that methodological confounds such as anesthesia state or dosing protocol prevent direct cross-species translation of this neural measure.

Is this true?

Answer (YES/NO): NO